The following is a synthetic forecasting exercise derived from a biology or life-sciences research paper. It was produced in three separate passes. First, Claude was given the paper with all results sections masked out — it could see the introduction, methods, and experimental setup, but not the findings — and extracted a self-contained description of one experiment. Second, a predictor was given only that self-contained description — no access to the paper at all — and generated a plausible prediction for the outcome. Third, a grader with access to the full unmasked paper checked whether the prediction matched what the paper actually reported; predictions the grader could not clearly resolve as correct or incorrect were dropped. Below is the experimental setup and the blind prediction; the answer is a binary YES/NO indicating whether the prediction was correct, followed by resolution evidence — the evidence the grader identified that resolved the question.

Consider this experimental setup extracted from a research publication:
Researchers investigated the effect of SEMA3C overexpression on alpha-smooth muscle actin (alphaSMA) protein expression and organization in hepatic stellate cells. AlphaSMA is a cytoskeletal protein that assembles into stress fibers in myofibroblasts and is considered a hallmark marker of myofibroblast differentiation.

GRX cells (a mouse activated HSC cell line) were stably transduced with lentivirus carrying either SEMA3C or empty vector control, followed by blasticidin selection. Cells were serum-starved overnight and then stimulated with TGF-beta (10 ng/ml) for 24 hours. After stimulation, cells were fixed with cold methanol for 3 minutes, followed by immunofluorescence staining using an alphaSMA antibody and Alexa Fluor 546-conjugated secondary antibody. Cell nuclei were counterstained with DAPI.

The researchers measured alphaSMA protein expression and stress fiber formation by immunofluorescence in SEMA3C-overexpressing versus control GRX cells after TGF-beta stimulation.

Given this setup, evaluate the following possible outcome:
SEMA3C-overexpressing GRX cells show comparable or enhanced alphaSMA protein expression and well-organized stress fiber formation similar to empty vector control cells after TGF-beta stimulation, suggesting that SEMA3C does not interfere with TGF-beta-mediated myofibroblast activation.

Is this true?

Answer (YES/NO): NO